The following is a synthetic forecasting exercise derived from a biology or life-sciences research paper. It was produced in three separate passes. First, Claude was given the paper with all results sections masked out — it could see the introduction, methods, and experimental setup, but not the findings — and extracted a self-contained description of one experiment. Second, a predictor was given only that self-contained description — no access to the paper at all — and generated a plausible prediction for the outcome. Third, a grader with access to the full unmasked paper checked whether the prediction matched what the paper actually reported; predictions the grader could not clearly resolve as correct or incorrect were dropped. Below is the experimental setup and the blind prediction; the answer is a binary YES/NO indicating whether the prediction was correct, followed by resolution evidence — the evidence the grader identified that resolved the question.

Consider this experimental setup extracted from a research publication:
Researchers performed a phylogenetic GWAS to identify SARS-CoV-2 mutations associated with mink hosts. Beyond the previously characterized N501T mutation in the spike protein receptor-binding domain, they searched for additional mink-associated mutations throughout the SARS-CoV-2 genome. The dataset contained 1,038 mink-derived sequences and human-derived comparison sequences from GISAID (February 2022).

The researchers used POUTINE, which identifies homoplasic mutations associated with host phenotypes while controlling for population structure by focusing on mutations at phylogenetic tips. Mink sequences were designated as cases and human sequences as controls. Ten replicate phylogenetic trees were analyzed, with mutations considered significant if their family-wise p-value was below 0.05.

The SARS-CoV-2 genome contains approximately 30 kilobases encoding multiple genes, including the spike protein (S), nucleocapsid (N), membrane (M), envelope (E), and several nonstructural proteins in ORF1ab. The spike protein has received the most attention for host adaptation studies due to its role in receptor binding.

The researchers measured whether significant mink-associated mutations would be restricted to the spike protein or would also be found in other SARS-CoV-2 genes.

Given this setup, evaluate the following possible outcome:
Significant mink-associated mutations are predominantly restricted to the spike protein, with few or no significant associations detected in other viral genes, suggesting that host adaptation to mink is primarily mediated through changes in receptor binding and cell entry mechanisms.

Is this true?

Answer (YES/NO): NO